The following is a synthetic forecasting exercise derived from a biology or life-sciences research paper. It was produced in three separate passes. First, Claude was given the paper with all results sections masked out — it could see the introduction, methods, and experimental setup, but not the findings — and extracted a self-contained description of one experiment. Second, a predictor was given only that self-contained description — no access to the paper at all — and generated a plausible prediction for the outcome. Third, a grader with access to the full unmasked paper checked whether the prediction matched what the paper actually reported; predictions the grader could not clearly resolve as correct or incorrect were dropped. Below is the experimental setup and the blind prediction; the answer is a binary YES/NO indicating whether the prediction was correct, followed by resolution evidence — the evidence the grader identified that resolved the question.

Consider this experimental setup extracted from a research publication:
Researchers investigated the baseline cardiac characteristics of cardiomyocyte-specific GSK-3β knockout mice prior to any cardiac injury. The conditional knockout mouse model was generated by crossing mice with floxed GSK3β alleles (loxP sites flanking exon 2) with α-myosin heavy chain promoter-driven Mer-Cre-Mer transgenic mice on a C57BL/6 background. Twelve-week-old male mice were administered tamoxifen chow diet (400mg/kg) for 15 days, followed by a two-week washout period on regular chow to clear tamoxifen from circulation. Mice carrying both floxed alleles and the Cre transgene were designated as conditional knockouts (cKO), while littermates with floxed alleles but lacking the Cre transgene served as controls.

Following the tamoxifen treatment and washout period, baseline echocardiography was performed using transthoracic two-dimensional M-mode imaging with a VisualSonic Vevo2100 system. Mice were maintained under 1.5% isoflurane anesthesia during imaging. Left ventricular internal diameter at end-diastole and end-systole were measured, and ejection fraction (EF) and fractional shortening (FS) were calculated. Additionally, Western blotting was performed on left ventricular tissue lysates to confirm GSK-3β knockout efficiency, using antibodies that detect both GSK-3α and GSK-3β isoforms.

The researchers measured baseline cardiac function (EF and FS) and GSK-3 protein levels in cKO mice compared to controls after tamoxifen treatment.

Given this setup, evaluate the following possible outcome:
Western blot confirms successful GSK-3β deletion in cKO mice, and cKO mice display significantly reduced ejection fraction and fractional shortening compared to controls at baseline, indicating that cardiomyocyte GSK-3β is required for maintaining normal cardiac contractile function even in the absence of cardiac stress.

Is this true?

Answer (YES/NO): NO